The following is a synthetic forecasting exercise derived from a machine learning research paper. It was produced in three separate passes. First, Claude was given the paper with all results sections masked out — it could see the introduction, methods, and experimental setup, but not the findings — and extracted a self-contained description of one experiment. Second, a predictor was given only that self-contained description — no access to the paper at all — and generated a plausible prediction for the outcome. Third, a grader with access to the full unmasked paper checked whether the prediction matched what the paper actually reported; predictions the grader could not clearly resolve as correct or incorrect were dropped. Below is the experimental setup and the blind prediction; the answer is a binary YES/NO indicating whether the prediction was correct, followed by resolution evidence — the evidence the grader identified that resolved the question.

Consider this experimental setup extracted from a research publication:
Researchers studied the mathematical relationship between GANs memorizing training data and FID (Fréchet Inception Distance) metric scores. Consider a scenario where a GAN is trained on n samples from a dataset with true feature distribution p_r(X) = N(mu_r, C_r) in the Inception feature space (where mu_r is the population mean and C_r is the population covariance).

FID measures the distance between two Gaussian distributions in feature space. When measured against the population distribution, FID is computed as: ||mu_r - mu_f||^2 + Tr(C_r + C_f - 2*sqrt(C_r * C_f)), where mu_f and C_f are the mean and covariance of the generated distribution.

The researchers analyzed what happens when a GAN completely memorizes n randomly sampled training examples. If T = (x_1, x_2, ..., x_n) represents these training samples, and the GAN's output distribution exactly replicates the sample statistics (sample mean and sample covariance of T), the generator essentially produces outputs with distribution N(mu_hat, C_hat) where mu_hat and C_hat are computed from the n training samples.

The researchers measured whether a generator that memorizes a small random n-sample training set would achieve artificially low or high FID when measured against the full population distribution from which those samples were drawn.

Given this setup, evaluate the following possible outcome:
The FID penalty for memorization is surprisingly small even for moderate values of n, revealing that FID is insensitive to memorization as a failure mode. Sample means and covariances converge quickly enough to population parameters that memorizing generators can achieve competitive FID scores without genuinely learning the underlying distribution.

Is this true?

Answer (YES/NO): NO